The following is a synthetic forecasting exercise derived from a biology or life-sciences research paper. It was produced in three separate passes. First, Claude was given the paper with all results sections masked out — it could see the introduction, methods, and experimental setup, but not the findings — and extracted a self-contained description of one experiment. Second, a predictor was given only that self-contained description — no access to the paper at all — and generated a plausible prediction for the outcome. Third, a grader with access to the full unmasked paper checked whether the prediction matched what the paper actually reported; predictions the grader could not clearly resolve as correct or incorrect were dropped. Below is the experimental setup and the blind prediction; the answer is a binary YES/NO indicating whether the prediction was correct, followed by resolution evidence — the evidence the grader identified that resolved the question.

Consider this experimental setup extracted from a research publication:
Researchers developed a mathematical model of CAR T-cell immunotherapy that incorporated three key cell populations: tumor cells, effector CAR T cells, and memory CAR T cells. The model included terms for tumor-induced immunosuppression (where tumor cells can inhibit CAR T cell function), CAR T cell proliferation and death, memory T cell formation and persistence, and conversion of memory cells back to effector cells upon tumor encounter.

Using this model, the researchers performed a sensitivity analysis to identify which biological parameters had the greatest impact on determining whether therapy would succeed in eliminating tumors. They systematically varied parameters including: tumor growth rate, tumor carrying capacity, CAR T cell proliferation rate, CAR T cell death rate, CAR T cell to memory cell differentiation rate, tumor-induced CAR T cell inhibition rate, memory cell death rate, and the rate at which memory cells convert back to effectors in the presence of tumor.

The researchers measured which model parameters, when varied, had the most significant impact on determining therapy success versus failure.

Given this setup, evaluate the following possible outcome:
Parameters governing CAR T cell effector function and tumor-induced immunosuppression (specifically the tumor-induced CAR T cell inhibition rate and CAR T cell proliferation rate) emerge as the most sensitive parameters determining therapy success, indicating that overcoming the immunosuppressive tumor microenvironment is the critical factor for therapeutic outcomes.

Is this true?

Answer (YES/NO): NO